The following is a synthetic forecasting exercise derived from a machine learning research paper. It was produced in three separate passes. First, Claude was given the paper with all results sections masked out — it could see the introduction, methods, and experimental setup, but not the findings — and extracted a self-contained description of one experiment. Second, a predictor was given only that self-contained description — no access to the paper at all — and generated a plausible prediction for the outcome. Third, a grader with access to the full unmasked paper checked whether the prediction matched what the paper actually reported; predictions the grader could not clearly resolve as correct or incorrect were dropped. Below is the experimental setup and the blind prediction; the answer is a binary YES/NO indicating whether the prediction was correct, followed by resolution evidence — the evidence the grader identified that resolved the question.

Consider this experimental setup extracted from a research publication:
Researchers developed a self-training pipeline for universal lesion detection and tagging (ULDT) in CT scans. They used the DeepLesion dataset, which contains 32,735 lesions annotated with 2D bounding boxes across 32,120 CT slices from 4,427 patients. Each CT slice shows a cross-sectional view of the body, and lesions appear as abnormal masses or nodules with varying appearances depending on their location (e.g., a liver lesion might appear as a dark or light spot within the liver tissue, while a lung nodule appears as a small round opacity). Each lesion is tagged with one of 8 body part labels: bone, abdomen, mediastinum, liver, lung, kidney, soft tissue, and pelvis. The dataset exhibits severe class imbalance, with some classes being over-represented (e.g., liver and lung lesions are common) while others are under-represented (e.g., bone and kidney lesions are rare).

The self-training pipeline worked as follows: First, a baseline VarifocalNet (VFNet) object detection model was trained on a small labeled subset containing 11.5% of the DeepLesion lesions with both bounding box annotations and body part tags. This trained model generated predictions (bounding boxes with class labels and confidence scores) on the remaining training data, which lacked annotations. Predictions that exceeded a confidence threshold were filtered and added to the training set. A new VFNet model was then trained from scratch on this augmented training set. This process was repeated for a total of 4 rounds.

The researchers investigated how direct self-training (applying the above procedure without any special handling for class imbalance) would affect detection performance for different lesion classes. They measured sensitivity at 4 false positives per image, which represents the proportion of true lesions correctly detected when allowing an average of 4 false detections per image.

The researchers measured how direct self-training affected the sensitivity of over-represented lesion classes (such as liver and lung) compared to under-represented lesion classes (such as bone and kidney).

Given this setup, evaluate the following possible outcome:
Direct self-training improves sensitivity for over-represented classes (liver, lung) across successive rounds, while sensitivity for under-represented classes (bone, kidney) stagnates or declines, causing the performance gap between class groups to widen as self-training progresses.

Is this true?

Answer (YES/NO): NO